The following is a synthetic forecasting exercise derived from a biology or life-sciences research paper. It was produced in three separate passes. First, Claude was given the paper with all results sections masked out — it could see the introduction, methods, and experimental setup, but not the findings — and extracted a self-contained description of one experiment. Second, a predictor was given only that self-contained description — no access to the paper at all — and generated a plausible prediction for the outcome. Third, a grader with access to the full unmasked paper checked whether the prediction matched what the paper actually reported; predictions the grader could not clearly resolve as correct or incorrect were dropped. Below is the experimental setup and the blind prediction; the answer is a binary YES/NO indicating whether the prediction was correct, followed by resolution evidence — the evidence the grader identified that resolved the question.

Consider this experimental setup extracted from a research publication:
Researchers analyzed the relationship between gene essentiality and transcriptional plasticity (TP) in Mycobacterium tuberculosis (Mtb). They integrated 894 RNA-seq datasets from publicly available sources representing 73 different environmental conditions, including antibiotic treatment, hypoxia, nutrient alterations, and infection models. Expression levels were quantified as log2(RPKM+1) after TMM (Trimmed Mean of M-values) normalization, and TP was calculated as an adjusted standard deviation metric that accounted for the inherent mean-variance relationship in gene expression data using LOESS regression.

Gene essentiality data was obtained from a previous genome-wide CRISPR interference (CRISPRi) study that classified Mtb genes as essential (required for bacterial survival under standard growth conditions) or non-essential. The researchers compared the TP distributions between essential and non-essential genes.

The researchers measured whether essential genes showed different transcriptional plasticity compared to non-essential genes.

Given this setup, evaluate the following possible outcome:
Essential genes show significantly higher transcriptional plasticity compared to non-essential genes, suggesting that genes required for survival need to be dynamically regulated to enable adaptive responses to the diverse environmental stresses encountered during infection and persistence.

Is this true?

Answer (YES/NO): NO